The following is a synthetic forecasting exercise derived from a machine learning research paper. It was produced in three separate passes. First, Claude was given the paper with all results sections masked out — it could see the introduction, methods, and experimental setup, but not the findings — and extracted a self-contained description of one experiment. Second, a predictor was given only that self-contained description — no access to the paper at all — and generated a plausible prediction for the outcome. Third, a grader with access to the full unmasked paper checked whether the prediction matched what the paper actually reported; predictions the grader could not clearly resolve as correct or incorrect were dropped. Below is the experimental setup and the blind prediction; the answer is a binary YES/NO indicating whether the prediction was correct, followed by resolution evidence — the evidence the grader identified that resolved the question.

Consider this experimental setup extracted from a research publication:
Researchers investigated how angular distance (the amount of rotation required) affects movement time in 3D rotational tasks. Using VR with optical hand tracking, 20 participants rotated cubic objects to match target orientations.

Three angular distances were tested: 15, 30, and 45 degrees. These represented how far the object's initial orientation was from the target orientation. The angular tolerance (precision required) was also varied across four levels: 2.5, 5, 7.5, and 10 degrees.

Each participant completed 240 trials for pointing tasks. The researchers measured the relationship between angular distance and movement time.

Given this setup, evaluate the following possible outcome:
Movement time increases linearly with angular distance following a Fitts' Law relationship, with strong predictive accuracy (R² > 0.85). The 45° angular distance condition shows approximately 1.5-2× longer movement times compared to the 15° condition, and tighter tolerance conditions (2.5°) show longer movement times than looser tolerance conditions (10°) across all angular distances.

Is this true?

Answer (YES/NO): NO